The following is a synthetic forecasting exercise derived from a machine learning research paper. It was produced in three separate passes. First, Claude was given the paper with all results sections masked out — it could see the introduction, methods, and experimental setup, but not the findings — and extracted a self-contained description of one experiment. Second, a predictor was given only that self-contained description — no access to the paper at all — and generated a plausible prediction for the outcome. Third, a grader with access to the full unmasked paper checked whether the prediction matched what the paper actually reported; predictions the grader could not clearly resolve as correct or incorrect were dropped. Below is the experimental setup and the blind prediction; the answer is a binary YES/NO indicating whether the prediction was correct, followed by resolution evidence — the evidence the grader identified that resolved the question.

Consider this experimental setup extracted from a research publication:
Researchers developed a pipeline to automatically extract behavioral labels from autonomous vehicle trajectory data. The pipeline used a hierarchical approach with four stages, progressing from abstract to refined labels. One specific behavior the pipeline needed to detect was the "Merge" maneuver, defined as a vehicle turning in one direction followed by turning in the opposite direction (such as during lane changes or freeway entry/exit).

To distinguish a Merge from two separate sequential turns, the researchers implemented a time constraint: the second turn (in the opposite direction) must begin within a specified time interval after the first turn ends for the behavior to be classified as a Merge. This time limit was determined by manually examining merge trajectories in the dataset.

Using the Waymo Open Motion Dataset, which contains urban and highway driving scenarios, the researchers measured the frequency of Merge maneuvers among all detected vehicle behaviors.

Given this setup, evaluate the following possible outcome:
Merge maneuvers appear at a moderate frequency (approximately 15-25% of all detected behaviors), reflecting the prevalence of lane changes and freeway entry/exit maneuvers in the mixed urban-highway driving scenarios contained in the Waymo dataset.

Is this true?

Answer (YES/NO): NO